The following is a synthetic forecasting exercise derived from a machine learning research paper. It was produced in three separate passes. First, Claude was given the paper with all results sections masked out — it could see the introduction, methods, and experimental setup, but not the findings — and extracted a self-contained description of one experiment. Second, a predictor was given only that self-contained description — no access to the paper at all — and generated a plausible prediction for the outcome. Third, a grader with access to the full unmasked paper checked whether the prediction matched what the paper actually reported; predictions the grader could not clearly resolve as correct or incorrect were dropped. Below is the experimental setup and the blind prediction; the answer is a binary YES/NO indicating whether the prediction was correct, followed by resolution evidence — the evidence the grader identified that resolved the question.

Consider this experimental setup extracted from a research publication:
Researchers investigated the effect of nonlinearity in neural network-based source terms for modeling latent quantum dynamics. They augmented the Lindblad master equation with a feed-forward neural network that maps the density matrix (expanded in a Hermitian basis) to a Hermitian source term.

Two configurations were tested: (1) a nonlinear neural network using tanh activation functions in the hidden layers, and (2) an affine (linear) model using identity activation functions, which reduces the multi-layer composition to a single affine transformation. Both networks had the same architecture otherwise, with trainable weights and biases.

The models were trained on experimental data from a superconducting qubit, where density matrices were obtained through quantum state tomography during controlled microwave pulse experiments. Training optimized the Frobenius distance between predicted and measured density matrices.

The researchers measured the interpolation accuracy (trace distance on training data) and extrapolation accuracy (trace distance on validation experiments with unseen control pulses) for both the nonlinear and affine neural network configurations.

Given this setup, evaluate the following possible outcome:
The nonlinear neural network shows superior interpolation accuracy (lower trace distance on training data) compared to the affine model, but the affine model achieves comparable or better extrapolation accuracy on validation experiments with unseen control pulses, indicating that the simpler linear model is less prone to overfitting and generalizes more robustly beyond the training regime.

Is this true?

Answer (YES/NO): NO